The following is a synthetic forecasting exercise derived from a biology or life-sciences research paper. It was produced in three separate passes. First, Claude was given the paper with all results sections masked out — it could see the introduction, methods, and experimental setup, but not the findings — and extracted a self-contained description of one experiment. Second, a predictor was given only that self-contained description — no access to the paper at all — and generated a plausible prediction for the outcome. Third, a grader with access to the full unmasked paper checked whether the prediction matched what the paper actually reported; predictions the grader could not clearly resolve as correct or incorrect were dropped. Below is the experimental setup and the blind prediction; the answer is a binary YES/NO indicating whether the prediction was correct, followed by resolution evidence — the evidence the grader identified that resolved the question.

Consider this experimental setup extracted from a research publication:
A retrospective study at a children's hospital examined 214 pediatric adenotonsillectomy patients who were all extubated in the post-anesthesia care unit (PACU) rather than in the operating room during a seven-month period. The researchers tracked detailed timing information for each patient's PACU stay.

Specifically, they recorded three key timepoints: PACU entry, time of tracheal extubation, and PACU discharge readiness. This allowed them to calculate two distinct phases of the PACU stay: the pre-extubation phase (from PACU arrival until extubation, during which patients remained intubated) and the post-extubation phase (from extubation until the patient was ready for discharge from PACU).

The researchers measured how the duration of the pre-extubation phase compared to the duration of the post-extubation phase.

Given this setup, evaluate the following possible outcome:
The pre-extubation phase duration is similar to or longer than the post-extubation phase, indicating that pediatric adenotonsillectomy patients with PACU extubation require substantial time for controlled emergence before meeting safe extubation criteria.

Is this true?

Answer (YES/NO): NO